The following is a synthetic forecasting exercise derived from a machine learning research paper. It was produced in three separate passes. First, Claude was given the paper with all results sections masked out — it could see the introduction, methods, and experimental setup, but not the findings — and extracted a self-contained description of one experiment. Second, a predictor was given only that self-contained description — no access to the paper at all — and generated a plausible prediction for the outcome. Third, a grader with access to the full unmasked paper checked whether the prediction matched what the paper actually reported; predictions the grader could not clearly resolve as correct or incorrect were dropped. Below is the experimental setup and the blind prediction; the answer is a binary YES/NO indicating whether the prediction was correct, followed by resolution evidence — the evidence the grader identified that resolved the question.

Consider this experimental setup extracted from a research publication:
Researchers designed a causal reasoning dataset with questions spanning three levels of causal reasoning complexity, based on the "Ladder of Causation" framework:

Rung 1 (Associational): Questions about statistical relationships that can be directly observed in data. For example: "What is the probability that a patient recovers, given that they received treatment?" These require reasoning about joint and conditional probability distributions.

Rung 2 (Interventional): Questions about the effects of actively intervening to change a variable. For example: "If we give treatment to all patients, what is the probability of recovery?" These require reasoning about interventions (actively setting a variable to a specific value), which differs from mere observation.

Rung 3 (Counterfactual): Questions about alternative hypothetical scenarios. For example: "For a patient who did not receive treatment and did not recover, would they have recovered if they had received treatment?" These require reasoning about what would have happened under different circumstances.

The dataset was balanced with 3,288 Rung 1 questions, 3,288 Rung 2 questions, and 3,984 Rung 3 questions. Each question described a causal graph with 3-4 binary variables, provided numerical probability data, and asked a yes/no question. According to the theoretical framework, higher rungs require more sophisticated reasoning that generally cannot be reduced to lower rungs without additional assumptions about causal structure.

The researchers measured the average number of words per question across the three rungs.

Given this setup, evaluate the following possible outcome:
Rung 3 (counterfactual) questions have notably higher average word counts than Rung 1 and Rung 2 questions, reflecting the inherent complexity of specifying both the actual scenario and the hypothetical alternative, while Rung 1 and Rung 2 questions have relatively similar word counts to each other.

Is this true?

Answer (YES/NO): NO